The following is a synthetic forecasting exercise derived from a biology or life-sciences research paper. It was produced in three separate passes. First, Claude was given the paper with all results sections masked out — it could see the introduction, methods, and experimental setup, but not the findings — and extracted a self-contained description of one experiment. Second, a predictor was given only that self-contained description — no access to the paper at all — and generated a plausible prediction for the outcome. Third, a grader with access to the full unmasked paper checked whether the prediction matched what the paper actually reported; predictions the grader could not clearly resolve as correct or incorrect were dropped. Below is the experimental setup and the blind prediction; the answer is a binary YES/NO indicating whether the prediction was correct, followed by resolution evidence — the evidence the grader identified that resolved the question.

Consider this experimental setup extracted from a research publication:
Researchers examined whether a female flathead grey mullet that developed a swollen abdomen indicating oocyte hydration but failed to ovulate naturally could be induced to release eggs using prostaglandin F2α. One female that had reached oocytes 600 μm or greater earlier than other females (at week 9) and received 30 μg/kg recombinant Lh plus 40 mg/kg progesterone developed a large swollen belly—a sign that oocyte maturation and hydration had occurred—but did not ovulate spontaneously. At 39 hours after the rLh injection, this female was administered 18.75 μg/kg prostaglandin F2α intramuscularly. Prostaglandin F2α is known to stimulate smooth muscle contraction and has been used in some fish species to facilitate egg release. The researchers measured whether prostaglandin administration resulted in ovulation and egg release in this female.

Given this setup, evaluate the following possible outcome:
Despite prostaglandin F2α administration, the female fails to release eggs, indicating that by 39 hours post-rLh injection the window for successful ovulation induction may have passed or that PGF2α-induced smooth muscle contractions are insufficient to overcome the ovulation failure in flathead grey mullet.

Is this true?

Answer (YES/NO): NO